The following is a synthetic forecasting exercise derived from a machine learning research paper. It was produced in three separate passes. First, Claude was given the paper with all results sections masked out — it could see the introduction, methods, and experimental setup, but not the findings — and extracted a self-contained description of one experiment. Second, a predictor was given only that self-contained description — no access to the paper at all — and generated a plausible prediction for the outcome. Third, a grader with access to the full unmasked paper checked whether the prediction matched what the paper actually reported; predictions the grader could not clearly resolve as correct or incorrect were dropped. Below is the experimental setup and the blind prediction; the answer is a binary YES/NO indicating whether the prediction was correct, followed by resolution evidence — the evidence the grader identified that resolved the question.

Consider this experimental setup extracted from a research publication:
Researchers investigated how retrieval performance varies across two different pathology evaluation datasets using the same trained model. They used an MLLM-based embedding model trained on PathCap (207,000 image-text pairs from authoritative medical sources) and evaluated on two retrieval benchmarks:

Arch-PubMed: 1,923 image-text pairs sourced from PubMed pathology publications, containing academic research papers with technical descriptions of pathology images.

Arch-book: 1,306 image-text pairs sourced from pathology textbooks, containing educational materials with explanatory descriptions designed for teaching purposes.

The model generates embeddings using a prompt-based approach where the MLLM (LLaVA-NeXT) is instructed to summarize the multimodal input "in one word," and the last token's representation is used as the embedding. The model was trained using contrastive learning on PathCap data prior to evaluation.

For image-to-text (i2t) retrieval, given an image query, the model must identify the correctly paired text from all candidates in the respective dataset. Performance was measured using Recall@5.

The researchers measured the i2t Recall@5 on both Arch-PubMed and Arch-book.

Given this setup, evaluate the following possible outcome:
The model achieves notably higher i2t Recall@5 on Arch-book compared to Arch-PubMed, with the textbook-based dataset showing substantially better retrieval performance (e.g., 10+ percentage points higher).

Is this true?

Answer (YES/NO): NO